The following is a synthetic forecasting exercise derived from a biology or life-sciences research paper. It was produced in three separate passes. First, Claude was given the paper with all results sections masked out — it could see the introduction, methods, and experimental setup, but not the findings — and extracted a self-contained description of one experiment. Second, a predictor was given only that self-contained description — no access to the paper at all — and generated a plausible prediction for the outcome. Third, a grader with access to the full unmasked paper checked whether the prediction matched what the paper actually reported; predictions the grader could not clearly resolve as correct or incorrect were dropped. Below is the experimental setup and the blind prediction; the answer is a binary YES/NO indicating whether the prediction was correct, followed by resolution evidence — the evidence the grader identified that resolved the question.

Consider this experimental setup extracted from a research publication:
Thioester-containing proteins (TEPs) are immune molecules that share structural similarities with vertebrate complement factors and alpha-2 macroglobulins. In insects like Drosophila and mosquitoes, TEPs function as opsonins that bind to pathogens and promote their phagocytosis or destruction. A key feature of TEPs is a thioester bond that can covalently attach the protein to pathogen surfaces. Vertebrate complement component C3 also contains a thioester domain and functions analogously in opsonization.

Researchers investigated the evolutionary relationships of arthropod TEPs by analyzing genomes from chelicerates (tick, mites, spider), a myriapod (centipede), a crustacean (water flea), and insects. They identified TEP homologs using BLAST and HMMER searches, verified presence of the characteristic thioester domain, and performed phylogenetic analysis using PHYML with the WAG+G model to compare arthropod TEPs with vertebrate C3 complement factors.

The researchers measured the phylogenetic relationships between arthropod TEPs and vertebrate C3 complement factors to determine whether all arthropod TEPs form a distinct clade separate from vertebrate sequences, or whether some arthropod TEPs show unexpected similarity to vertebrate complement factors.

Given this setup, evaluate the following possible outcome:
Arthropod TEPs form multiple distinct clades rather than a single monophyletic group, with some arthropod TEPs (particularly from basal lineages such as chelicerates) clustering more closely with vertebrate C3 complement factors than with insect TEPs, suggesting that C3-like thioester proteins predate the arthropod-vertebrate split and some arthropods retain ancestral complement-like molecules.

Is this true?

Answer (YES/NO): YES